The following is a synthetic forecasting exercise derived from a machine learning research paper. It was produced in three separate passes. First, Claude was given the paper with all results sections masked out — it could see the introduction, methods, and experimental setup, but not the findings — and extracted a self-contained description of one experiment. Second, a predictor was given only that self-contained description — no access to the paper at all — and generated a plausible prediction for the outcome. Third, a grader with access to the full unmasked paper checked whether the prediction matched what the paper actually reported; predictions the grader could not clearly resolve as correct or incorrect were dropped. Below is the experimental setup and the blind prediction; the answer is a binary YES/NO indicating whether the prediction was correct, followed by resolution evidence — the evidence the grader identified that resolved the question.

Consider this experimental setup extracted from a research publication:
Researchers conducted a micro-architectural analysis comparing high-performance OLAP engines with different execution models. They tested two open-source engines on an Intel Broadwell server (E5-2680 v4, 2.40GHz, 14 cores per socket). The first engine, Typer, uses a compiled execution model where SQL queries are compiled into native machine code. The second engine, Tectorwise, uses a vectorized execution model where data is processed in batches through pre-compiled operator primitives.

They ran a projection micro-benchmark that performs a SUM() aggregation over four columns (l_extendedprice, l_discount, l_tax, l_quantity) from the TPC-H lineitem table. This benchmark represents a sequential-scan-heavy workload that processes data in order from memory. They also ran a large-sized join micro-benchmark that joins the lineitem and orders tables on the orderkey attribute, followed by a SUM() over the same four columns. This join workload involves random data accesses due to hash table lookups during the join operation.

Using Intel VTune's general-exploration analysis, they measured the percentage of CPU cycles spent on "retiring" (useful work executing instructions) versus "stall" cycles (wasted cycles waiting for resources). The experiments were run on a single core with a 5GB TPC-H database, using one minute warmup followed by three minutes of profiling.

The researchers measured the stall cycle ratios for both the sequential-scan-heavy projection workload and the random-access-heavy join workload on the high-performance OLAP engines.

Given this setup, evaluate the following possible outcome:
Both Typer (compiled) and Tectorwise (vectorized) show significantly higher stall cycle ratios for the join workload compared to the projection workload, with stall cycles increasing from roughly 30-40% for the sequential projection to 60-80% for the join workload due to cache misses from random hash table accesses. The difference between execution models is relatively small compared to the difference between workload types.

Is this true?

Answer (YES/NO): NO